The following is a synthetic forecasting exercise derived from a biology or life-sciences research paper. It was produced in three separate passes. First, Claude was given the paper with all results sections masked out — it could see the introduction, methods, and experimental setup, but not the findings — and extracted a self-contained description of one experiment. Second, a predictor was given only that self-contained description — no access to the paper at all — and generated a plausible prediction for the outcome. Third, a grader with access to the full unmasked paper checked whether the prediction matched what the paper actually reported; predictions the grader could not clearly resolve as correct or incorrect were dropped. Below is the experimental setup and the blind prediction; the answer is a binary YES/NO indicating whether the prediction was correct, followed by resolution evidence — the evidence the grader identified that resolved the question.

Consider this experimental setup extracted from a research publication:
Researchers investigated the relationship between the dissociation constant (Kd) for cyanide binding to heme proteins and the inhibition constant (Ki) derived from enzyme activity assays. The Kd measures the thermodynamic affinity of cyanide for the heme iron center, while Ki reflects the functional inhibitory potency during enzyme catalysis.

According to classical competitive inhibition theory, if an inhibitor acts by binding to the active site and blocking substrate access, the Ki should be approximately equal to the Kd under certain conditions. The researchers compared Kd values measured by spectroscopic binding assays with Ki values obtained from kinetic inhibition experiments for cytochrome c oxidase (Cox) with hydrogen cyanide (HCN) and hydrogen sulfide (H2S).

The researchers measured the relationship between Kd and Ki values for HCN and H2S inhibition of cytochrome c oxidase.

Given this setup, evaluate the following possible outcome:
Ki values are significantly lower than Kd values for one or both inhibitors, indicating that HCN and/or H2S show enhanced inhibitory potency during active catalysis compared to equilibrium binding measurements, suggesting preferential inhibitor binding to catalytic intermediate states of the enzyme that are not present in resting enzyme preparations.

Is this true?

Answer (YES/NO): NO